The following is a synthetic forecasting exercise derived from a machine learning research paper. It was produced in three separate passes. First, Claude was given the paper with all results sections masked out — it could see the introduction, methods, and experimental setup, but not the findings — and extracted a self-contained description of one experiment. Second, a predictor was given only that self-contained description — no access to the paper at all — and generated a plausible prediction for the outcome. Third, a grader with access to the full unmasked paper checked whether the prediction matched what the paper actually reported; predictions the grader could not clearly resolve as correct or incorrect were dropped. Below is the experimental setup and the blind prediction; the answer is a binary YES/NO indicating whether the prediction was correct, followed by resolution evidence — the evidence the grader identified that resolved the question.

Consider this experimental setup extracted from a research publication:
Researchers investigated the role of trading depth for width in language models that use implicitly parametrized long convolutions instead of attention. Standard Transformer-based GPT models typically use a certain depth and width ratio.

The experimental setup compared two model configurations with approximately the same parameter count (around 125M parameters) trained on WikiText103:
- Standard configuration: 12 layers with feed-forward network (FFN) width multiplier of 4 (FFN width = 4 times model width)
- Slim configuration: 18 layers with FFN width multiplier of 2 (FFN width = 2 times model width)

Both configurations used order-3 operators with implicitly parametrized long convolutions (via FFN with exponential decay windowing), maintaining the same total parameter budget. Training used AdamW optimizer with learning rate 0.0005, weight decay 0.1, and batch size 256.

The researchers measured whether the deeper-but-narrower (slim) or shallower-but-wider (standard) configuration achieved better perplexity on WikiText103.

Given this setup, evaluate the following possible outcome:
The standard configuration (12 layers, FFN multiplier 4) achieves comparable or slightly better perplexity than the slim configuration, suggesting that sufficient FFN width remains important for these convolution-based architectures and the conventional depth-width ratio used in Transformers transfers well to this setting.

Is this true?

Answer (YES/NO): NO